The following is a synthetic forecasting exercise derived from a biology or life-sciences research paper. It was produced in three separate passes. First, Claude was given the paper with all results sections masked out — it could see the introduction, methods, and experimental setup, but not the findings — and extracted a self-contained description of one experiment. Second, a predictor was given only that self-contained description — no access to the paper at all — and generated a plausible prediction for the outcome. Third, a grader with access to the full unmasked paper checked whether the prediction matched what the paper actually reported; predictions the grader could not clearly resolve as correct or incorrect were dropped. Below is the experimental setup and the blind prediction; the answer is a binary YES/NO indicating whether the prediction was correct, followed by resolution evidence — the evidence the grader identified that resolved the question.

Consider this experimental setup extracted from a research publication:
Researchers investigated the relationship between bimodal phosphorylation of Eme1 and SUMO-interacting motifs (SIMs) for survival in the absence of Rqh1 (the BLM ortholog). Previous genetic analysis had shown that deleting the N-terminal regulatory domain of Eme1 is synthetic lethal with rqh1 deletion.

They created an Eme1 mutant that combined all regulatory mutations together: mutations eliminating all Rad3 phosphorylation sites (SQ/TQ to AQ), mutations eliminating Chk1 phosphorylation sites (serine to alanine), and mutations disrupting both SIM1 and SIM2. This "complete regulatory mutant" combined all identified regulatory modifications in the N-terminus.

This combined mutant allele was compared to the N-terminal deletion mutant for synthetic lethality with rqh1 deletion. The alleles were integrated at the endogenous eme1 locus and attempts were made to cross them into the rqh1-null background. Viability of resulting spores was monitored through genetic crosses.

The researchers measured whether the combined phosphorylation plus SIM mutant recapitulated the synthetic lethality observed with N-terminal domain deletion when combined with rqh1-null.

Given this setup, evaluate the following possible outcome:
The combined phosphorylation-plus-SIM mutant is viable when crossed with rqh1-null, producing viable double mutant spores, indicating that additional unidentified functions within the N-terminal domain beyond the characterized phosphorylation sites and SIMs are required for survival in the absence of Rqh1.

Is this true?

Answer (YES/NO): NO